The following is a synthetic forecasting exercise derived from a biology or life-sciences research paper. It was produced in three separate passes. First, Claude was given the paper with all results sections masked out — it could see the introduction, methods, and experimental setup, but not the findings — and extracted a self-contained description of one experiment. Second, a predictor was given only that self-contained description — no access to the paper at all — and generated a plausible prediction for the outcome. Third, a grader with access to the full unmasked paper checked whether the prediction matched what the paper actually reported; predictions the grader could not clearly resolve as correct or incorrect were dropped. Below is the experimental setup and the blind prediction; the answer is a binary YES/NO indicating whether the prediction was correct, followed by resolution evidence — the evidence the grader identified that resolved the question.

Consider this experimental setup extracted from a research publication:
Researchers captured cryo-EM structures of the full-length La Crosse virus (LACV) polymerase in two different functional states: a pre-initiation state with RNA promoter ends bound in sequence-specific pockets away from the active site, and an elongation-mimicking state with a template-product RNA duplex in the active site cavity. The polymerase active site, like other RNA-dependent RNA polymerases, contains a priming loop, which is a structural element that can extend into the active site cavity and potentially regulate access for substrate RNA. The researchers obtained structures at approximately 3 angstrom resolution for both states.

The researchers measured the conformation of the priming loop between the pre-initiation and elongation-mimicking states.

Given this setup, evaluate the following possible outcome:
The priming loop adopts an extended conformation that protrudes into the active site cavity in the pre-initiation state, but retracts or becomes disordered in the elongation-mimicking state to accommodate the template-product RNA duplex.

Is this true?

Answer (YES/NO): NO